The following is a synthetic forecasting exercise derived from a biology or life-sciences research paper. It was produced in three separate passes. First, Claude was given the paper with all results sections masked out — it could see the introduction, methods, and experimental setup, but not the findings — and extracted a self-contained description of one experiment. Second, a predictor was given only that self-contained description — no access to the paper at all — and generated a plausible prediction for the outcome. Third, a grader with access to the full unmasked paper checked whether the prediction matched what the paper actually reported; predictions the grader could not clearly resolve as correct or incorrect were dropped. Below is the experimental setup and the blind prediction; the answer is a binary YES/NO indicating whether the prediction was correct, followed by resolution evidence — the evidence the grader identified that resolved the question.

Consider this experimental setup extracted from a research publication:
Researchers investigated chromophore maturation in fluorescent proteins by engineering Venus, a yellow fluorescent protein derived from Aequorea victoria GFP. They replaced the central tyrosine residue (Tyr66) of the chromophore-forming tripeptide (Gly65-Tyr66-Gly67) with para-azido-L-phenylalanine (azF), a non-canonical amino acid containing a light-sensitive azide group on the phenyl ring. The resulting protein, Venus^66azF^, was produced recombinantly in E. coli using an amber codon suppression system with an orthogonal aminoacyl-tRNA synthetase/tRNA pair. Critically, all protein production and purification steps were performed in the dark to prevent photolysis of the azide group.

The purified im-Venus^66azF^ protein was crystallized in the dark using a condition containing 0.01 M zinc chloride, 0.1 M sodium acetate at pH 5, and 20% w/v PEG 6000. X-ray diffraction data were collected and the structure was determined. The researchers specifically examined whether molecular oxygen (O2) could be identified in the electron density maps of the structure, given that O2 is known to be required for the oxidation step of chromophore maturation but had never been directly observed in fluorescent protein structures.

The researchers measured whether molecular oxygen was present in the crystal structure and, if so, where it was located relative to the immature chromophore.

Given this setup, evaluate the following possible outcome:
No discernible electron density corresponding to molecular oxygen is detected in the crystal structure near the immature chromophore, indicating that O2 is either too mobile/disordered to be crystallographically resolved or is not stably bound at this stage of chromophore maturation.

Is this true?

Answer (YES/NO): NO